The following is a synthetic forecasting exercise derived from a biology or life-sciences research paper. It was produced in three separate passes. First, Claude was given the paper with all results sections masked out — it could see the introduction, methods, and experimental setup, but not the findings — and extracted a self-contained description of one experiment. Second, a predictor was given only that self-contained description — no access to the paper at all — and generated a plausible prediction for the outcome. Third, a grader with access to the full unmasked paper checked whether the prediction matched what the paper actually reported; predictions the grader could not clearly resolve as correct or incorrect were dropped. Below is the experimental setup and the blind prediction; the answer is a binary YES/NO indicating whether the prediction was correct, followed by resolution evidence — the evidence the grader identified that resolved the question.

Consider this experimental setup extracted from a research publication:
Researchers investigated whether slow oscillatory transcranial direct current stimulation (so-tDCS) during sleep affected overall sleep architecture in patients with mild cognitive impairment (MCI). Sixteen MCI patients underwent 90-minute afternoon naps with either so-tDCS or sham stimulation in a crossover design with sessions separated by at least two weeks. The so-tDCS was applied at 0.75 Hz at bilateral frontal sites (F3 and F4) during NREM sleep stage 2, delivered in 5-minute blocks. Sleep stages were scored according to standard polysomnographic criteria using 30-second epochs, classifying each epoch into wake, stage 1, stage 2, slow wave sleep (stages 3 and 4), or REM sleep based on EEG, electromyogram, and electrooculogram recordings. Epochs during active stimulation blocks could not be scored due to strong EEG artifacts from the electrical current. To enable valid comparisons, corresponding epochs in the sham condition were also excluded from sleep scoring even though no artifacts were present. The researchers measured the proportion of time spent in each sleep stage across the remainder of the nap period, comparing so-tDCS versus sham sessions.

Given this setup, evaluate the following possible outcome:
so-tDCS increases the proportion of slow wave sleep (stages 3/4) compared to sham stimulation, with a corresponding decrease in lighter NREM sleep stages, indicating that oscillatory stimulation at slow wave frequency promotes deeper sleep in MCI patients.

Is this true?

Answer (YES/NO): NO